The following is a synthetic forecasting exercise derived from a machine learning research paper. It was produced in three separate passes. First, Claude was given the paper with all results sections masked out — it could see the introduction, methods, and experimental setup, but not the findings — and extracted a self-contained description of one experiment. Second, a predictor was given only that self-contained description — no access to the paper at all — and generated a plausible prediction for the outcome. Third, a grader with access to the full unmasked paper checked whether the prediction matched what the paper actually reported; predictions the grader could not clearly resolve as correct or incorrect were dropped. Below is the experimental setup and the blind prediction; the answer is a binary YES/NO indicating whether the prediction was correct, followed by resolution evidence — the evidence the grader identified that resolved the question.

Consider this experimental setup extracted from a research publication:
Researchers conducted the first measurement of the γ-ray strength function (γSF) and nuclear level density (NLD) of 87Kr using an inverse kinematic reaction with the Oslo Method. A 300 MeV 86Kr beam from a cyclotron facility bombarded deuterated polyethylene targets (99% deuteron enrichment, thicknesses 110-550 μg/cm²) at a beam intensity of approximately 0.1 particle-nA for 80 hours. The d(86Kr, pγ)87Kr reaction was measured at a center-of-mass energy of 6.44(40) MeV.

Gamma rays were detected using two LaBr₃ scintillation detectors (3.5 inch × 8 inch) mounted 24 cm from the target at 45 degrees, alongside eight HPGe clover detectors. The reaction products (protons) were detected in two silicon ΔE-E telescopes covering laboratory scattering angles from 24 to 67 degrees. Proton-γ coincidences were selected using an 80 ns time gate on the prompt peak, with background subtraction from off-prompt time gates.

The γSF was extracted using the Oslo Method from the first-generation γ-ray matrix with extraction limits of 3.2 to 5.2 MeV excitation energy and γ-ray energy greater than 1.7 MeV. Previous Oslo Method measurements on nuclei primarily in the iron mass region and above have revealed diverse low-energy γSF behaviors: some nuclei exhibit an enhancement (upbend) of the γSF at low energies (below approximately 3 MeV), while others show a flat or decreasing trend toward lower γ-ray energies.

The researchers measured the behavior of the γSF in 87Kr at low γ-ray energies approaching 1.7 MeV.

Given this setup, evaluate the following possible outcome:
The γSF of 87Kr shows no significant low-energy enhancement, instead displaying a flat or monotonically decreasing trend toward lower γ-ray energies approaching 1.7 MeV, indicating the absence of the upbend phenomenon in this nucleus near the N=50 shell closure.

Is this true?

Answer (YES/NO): NO